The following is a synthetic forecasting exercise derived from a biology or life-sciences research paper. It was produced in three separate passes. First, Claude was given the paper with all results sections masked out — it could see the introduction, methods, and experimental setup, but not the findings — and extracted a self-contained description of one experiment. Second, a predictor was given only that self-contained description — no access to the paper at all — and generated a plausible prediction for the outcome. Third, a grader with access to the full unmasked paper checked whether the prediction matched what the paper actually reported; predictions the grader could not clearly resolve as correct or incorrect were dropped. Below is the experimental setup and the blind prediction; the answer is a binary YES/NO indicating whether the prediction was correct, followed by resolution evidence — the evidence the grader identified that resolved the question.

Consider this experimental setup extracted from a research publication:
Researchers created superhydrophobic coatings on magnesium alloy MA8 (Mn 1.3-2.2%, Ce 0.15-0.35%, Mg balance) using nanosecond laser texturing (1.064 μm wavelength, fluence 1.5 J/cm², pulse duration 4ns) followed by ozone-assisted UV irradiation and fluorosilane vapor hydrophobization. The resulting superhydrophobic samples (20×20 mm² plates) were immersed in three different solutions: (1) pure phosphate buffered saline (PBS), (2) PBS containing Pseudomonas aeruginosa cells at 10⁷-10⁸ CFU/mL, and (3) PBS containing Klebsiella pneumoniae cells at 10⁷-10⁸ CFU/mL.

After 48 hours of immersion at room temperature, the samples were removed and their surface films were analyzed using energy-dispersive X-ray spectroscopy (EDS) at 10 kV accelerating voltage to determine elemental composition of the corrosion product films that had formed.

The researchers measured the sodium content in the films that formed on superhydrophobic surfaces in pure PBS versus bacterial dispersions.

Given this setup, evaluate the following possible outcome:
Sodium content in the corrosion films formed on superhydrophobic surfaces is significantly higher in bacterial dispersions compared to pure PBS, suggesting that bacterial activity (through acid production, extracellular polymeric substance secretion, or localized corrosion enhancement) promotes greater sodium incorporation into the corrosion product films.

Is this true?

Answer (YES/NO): YES